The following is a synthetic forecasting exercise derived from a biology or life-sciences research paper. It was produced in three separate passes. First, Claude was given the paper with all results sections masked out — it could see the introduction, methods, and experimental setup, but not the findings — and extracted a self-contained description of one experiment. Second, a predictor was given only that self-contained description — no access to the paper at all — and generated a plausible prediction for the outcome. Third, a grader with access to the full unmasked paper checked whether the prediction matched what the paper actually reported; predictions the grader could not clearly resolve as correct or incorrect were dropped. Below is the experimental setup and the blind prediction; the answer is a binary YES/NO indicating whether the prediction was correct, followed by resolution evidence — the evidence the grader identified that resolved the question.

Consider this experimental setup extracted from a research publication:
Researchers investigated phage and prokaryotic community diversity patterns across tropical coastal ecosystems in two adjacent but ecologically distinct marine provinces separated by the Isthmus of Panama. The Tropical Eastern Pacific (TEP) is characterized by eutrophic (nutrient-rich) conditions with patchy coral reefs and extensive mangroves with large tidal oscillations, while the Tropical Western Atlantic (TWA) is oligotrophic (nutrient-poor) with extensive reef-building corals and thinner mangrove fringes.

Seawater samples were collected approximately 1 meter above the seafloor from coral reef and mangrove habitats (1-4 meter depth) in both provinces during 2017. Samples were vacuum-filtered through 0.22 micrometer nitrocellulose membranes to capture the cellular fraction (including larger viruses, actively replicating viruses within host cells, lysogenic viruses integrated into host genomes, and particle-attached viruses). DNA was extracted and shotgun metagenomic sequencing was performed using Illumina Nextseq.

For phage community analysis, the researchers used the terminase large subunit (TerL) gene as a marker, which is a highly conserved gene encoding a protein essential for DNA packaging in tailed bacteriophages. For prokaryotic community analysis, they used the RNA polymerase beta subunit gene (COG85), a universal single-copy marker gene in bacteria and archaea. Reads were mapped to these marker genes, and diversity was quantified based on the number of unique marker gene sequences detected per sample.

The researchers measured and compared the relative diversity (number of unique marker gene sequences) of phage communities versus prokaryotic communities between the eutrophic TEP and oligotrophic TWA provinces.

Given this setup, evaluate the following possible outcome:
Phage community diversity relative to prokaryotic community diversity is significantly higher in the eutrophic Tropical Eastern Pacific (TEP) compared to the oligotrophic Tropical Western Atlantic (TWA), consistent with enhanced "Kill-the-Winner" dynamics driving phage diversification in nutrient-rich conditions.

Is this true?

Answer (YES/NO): NO